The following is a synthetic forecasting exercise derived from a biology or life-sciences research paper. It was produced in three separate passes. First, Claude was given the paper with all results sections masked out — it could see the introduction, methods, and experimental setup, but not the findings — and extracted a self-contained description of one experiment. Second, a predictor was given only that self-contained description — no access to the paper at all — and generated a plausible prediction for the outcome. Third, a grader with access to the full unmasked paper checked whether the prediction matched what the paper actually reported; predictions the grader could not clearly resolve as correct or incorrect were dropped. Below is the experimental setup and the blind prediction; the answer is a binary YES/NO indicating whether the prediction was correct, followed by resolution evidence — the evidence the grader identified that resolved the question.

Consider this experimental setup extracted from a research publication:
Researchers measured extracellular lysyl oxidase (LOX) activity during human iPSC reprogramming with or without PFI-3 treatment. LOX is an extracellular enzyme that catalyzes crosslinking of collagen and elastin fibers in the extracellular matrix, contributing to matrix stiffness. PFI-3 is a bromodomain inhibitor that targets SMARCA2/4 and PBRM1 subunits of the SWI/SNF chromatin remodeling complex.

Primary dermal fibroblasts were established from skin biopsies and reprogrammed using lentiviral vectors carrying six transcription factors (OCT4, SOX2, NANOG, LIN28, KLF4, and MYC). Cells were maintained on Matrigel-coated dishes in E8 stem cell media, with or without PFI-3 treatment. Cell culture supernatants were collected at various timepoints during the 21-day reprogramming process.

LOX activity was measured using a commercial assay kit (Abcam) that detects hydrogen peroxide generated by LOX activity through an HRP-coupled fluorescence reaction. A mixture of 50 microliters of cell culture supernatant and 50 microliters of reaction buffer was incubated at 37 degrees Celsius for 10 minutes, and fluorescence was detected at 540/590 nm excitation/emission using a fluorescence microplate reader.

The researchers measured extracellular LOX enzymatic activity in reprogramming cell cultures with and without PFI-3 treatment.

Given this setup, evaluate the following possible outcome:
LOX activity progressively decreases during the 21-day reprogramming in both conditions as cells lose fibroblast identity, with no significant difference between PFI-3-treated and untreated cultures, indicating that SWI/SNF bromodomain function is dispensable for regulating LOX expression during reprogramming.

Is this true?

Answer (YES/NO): NO